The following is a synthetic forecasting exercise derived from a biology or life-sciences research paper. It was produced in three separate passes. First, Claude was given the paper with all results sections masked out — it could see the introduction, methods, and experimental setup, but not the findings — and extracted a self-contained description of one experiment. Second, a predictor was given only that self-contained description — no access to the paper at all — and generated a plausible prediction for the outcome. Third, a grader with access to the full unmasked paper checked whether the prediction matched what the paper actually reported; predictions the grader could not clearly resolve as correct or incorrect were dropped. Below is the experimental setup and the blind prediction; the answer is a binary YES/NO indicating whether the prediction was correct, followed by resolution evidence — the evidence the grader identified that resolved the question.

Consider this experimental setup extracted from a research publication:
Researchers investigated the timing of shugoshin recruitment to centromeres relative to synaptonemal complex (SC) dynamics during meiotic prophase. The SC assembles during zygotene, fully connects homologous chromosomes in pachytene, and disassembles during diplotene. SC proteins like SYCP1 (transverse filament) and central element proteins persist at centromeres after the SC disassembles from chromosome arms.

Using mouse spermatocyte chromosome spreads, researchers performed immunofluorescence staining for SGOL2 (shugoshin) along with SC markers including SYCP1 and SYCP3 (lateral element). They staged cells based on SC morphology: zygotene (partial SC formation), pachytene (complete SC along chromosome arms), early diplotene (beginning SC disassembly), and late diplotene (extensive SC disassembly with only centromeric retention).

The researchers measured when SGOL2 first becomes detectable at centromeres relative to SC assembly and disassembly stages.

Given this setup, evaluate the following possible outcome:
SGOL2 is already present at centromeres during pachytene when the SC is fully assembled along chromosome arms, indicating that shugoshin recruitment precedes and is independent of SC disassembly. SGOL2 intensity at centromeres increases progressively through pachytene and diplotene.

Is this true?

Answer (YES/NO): NO